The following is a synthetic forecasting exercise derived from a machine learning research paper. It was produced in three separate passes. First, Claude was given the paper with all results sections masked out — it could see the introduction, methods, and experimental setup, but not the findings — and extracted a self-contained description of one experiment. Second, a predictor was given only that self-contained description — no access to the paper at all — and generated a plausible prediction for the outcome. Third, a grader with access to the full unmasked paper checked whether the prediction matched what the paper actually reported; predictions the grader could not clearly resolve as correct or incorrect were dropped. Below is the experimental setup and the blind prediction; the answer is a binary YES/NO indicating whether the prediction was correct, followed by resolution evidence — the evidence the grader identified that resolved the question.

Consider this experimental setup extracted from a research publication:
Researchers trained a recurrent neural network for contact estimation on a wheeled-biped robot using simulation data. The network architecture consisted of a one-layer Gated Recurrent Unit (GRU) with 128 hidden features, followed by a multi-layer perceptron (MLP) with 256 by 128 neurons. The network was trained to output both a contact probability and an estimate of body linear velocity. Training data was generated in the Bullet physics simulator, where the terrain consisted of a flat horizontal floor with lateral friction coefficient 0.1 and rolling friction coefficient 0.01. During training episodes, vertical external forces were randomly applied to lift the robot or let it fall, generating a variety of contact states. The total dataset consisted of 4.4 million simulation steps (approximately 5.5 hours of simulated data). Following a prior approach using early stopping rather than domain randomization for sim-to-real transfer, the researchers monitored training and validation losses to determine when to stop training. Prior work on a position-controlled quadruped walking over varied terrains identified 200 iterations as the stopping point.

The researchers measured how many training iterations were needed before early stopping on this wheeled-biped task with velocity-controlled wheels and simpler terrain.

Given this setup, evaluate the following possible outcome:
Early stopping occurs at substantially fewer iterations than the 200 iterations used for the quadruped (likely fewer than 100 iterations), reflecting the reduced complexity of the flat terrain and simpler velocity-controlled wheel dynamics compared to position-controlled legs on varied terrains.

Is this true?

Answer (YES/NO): YES